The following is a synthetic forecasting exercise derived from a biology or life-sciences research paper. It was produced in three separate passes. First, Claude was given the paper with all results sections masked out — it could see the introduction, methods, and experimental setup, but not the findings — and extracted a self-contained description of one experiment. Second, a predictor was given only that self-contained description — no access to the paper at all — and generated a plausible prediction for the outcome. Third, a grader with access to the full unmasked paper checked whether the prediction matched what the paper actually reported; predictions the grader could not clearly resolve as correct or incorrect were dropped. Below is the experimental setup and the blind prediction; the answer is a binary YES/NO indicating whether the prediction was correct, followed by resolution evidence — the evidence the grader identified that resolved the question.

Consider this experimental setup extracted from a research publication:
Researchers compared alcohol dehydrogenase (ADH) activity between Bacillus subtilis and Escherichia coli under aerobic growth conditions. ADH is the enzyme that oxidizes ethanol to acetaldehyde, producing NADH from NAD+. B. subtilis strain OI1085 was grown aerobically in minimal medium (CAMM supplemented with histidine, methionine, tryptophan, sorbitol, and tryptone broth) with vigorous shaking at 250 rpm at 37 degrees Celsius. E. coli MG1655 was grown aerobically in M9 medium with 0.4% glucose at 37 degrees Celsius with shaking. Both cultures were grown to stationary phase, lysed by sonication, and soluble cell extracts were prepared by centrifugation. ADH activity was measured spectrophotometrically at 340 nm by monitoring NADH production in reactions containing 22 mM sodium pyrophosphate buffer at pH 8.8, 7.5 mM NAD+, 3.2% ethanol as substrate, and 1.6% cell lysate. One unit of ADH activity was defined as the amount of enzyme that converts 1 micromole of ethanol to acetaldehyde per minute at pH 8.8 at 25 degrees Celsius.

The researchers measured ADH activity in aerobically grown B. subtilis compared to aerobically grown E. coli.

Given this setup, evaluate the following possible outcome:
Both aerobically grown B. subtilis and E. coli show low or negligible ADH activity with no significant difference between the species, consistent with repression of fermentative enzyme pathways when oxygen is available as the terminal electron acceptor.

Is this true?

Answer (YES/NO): YES